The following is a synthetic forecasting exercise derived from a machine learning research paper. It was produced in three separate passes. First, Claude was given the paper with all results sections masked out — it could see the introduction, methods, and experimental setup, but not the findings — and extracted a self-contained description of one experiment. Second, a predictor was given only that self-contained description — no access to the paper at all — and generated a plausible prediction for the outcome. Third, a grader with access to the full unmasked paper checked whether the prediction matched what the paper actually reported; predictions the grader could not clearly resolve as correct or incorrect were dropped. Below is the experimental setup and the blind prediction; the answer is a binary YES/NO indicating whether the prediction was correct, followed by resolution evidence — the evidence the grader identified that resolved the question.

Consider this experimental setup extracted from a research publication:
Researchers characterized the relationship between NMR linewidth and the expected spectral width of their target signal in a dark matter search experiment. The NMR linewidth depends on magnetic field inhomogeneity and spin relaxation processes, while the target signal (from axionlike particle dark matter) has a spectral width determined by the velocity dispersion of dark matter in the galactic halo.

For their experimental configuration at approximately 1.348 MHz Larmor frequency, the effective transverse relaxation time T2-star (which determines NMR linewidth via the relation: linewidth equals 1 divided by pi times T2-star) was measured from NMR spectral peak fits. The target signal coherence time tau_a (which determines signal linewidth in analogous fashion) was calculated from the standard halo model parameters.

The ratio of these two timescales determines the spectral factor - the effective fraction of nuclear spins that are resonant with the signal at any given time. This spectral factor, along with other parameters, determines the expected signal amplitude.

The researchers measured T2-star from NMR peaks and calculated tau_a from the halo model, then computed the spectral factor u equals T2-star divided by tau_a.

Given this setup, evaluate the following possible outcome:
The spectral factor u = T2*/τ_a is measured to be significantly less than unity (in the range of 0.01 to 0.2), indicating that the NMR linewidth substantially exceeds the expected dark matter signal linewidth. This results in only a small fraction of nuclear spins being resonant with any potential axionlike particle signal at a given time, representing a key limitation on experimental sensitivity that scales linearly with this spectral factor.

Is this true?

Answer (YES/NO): YES